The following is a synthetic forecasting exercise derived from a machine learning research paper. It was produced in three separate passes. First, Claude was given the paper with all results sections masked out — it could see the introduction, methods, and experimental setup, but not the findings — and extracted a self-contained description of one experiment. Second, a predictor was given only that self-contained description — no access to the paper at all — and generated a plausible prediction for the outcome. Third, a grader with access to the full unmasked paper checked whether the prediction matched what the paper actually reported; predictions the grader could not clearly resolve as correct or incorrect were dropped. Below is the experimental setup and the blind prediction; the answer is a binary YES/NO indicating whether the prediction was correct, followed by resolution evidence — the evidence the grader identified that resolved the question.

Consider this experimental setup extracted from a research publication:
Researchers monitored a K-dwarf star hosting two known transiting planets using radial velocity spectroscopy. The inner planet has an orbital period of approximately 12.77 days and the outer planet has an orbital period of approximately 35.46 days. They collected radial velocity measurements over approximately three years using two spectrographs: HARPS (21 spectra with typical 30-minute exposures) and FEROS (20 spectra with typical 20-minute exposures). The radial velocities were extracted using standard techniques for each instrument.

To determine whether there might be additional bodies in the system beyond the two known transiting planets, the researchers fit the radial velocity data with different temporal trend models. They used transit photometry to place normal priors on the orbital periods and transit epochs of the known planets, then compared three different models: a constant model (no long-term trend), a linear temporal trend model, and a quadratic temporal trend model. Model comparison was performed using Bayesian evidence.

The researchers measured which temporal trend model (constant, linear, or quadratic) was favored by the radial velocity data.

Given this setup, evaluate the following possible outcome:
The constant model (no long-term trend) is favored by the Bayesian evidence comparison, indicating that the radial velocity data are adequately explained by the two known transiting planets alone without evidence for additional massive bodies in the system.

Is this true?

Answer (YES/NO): NO